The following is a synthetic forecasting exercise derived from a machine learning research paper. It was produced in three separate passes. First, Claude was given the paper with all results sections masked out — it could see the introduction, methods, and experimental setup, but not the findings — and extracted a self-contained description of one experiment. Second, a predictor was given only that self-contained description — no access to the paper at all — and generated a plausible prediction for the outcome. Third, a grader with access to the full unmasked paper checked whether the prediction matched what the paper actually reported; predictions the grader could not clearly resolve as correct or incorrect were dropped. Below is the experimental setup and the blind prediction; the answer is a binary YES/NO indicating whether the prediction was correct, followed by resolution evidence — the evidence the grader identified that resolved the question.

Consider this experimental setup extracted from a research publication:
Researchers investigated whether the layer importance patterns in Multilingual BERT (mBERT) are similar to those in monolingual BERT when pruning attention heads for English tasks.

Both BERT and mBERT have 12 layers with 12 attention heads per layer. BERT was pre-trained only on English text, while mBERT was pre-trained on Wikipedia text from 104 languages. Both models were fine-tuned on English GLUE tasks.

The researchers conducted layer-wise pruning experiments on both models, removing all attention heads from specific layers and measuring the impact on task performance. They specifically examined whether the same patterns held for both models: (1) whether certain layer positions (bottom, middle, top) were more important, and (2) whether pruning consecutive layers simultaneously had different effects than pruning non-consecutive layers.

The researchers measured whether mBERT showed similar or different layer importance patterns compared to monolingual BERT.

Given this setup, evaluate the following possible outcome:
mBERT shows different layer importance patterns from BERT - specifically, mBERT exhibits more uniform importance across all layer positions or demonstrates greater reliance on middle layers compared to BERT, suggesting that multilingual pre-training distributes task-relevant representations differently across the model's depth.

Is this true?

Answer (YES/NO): NO